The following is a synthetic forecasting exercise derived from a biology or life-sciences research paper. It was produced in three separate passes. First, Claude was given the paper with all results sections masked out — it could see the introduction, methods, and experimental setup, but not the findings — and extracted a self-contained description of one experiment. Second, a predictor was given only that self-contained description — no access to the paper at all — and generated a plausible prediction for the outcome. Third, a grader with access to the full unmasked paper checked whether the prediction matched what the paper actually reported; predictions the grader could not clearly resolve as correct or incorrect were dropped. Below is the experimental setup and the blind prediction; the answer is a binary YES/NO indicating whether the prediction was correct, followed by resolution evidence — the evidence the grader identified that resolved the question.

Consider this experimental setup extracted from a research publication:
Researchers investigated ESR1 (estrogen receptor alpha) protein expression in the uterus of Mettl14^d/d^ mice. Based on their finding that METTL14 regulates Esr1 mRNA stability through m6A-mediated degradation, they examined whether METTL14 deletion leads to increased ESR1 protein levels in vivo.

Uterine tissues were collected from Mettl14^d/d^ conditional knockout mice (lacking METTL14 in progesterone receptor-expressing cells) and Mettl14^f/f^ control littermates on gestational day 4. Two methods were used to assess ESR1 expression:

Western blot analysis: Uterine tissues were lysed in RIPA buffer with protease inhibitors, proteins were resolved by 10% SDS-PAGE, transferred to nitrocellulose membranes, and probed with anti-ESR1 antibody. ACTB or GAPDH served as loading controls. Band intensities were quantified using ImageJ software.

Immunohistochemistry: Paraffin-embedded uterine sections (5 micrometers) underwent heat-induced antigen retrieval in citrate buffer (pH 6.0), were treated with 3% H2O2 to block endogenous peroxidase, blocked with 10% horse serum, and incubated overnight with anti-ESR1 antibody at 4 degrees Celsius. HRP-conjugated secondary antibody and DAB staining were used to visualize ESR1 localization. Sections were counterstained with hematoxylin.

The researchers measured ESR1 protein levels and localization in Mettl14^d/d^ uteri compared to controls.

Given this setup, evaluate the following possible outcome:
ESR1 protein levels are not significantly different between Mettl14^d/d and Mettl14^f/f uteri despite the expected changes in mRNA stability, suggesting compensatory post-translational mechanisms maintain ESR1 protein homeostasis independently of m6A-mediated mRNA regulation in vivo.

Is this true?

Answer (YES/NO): NO